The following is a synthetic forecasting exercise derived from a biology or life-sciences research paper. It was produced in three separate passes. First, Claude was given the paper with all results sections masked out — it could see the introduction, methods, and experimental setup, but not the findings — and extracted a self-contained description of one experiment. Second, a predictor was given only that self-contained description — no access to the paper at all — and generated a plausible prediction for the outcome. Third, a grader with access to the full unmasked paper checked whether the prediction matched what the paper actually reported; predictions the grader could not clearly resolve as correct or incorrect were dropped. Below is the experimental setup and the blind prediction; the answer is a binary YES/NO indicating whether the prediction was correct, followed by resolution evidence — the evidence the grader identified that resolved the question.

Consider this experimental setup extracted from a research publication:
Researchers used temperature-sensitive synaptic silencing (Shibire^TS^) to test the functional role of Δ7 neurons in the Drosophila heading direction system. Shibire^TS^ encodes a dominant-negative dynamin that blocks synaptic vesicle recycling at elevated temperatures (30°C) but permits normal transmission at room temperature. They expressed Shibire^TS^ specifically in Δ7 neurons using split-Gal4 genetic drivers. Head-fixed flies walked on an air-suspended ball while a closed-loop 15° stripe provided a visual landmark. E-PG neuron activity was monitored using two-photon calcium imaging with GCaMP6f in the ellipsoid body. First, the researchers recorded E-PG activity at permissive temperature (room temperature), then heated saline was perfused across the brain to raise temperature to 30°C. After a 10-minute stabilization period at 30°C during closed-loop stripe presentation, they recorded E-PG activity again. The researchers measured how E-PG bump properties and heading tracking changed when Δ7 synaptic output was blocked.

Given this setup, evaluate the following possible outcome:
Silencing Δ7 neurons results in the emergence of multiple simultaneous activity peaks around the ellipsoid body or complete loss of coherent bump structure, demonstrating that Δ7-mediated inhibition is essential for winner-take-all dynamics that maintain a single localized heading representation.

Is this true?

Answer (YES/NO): NO